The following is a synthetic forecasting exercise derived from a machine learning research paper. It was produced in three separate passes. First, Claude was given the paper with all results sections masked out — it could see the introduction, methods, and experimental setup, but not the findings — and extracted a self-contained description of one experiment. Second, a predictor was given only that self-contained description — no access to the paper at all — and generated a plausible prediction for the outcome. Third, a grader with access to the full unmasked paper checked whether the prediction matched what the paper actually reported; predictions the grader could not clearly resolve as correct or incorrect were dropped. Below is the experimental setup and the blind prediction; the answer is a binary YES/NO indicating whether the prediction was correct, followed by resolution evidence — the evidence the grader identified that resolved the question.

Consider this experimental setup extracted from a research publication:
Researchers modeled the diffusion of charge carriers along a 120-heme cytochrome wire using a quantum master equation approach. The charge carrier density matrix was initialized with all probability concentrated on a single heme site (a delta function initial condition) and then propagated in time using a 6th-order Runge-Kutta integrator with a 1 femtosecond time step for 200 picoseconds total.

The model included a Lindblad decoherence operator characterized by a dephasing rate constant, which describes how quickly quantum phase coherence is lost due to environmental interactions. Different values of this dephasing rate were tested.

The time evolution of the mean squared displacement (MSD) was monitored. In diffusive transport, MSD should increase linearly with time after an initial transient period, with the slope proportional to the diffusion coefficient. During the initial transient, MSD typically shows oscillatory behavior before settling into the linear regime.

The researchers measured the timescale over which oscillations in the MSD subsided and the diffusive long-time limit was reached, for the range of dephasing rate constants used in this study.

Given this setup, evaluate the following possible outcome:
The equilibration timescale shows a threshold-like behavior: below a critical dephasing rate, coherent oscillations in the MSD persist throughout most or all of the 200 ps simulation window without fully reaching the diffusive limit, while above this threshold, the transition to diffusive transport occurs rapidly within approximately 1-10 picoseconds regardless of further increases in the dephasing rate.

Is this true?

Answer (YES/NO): NO